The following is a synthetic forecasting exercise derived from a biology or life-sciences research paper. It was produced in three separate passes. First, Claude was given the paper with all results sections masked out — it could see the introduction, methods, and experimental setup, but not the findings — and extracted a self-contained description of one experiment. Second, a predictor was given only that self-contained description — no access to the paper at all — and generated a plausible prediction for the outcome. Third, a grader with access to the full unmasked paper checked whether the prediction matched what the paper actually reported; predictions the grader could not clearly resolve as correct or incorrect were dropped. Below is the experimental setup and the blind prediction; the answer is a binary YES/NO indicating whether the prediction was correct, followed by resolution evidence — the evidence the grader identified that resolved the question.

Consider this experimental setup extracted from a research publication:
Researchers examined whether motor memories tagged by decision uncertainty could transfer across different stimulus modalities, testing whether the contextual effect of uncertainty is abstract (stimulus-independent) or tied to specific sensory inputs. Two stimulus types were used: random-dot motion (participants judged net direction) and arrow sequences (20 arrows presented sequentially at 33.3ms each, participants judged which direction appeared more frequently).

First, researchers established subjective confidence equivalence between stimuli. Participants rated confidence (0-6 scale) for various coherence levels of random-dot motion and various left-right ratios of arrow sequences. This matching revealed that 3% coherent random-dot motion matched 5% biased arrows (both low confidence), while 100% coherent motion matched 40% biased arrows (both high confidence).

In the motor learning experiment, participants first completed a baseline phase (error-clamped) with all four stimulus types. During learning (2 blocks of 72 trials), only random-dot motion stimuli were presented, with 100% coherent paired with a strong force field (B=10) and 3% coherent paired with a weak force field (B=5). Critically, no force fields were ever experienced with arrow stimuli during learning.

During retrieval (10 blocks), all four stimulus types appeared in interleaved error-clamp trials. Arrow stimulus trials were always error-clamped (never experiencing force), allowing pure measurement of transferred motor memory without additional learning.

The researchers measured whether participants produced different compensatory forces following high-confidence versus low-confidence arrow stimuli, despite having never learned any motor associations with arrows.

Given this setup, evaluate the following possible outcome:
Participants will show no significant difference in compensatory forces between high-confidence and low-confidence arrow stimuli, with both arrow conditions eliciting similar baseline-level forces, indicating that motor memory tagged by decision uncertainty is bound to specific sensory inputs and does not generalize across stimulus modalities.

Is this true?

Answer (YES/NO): NO